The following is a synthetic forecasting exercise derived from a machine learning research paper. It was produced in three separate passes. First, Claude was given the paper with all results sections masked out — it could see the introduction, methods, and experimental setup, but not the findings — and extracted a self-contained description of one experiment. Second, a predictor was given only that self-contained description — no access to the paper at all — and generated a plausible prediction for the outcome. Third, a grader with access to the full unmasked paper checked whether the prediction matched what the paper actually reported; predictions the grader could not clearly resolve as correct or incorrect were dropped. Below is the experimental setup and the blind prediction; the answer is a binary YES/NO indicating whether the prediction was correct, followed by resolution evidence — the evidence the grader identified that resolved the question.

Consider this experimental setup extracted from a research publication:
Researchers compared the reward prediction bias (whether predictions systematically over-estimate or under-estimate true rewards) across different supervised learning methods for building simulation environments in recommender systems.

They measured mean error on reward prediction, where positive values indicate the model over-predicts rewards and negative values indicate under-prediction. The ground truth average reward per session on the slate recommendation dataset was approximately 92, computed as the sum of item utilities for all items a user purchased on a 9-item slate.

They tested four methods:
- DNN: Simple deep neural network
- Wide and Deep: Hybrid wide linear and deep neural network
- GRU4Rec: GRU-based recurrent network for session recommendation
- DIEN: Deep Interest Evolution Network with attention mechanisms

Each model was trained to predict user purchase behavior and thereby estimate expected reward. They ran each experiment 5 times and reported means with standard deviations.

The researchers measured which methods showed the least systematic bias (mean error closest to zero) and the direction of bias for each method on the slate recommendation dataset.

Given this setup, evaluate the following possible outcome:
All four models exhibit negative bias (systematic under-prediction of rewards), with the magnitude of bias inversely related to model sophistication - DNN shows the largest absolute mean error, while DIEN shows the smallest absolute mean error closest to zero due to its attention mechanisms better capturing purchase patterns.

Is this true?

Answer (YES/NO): NO